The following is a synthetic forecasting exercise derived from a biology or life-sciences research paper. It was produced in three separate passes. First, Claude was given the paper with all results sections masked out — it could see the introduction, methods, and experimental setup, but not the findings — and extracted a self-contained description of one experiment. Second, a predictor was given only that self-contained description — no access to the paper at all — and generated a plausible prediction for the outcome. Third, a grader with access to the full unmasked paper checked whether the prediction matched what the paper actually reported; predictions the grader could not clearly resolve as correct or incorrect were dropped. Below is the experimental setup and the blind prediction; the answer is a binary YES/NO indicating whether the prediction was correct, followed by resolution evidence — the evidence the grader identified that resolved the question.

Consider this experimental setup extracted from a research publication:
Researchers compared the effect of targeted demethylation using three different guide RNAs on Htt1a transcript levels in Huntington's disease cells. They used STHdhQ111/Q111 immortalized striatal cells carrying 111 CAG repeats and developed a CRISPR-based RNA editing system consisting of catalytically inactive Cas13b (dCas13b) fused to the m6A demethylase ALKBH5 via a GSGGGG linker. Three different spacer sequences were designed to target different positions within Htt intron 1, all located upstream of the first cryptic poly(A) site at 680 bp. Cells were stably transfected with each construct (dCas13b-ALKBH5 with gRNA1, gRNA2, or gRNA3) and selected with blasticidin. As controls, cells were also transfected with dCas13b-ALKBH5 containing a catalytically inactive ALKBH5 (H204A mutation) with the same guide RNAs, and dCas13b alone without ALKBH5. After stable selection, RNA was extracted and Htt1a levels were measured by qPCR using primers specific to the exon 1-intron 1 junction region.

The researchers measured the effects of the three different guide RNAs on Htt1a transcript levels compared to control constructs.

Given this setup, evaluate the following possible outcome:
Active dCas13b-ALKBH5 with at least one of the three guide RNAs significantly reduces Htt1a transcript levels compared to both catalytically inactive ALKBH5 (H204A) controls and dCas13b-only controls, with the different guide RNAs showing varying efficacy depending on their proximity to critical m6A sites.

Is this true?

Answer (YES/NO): YES